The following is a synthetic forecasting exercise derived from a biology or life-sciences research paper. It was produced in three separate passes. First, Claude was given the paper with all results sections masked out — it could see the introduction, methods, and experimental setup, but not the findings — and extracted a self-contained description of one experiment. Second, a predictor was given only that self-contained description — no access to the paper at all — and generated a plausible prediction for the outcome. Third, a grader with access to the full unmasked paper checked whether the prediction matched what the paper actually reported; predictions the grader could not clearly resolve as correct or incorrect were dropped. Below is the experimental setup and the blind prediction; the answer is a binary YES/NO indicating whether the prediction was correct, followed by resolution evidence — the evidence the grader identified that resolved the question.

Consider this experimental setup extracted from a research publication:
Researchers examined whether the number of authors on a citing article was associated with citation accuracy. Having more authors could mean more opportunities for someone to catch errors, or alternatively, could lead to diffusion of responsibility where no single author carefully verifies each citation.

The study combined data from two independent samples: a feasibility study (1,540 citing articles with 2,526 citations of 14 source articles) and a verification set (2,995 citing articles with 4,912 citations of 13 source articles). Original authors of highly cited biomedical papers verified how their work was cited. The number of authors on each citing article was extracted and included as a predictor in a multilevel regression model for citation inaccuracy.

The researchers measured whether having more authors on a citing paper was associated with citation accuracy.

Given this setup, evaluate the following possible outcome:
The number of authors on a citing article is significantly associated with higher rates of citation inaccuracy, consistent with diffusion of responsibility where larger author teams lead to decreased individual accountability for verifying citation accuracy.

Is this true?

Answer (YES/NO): NO